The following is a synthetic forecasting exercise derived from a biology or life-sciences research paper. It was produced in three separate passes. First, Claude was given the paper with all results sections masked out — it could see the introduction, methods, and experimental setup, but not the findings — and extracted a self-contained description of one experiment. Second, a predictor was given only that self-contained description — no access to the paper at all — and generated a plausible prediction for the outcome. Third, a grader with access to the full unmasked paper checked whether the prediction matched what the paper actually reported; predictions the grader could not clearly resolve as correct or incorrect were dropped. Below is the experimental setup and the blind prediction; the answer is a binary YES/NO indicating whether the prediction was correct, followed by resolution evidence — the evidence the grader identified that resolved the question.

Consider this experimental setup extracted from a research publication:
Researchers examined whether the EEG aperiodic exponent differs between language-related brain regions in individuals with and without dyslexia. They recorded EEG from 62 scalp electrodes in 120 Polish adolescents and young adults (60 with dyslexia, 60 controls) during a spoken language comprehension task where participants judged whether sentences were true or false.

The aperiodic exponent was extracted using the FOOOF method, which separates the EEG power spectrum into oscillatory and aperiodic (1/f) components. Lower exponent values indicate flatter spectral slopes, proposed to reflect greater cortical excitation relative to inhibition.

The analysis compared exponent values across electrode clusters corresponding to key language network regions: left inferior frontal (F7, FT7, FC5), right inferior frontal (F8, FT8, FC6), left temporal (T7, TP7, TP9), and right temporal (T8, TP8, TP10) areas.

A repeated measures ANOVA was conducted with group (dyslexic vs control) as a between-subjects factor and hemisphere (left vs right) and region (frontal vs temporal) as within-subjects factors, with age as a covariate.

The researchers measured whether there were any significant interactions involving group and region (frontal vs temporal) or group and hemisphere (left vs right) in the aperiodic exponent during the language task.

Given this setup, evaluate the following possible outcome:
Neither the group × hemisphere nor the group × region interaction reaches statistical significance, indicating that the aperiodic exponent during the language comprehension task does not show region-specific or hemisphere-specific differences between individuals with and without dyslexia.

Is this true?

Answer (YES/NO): NO